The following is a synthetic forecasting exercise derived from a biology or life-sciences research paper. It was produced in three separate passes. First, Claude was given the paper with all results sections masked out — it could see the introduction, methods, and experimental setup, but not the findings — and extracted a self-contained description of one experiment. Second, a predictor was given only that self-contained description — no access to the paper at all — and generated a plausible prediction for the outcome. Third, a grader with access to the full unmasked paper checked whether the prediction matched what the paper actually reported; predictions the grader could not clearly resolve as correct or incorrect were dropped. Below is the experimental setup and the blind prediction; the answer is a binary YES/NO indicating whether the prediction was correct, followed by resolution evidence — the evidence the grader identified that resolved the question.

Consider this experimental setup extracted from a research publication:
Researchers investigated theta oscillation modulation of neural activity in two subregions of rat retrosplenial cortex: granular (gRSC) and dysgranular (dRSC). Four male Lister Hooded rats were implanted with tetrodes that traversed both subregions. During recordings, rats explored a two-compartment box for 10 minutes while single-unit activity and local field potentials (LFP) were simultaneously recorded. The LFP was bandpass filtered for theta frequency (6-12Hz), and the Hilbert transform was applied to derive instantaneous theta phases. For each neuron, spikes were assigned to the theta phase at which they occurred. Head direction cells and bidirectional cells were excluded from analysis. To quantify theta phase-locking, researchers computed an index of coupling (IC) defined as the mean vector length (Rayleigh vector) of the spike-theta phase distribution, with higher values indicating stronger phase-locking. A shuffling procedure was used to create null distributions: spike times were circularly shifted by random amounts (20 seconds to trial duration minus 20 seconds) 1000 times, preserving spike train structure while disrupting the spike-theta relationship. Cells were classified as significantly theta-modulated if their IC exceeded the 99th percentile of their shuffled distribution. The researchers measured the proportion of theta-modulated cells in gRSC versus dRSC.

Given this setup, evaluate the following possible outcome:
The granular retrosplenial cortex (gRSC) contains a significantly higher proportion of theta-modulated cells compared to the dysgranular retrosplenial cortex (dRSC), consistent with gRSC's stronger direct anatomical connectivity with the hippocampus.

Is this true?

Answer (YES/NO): YES